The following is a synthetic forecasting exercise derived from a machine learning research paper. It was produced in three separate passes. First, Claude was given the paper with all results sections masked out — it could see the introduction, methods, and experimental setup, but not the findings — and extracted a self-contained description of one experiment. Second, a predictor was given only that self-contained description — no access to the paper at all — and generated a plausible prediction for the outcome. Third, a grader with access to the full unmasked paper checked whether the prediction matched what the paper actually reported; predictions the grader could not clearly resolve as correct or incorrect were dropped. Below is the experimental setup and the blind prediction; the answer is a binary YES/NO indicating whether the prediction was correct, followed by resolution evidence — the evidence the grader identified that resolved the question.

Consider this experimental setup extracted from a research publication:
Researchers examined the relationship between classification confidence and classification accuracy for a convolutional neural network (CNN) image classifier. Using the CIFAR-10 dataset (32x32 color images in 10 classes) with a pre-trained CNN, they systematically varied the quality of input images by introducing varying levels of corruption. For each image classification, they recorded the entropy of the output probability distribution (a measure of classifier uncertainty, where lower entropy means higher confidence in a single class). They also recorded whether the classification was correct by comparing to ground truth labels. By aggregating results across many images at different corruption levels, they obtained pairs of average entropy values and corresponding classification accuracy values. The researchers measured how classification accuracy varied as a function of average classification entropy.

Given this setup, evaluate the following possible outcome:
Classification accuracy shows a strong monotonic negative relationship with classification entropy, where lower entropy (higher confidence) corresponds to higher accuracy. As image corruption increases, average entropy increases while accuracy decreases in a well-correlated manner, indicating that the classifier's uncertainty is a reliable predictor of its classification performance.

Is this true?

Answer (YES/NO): YES